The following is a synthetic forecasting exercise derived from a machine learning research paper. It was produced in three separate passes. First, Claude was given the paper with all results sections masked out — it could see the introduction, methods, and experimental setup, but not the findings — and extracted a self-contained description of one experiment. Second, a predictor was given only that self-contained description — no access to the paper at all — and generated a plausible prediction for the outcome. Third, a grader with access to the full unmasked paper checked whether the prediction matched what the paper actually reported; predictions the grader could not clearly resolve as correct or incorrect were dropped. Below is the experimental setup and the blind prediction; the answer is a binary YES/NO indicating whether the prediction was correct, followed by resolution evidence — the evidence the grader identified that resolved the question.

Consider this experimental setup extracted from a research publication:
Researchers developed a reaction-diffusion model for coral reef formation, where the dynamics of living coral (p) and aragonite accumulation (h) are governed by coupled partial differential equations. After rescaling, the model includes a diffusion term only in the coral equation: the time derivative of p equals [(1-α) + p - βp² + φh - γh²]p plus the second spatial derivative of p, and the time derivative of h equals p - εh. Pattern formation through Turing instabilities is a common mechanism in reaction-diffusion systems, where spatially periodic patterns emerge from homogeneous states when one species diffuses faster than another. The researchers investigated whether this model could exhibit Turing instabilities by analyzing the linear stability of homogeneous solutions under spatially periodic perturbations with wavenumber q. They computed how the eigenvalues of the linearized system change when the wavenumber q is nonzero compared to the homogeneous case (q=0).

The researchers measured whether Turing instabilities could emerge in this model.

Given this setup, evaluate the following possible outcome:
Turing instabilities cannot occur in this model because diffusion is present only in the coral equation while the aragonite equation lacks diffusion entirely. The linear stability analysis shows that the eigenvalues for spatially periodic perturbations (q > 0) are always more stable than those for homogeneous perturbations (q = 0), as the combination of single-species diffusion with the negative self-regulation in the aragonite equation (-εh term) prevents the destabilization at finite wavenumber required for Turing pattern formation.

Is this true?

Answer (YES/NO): YES